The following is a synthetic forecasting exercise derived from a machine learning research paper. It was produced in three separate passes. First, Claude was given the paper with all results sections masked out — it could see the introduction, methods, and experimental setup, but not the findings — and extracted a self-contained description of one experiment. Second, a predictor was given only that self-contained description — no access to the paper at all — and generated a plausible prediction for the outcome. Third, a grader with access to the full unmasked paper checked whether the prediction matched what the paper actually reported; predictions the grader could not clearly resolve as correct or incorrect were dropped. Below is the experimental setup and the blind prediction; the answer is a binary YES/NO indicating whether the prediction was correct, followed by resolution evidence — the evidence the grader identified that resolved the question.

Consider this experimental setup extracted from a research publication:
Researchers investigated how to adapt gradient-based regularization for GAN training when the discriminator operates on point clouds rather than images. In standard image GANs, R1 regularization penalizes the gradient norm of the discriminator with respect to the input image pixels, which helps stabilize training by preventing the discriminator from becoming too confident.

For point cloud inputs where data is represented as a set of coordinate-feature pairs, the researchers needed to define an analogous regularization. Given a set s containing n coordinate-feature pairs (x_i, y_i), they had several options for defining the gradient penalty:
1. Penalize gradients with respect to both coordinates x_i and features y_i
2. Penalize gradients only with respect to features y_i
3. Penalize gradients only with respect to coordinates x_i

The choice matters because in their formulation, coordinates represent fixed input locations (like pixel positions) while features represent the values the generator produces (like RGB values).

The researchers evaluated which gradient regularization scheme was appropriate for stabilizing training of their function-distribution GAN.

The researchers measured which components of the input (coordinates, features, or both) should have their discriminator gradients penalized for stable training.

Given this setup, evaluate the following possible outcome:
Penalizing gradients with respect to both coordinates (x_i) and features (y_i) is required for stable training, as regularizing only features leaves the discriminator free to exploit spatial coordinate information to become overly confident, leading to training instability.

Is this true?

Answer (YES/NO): NO